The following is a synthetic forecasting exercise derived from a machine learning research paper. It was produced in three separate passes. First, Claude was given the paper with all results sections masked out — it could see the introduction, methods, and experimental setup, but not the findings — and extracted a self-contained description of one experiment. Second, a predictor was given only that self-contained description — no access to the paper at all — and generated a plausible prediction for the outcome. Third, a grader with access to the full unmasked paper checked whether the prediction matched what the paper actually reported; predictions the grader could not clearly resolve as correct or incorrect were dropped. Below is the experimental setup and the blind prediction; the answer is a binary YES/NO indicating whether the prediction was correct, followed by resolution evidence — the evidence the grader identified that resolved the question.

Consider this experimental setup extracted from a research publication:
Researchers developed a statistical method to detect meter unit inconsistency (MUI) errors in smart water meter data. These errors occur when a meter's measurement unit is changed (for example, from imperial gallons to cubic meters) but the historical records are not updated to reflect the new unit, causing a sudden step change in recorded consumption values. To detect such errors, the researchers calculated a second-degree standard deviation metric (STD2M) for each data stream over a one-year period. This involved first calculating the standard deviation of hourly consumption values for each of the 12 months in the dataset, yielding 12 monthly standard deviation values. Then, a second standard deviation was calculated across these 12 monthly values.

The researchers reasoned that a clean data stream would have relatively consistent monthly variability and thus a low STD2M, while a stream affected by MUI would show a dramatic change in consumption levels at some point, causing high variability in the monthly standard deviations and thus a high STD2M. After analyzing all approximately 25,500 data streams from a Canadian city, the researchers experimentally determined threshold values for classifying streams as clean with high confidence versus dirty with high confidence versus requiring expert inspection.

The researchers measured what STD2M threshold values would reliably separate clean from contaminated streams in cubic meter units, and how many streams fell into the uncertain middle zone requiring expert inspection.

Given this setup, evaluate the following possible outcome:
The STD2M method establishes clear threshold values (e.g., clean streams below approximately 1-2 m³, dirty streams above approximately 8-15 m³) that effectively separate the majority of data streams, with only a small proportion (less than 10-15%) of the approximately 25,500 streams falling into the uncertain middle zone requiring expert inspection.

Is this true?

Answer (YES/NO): NO